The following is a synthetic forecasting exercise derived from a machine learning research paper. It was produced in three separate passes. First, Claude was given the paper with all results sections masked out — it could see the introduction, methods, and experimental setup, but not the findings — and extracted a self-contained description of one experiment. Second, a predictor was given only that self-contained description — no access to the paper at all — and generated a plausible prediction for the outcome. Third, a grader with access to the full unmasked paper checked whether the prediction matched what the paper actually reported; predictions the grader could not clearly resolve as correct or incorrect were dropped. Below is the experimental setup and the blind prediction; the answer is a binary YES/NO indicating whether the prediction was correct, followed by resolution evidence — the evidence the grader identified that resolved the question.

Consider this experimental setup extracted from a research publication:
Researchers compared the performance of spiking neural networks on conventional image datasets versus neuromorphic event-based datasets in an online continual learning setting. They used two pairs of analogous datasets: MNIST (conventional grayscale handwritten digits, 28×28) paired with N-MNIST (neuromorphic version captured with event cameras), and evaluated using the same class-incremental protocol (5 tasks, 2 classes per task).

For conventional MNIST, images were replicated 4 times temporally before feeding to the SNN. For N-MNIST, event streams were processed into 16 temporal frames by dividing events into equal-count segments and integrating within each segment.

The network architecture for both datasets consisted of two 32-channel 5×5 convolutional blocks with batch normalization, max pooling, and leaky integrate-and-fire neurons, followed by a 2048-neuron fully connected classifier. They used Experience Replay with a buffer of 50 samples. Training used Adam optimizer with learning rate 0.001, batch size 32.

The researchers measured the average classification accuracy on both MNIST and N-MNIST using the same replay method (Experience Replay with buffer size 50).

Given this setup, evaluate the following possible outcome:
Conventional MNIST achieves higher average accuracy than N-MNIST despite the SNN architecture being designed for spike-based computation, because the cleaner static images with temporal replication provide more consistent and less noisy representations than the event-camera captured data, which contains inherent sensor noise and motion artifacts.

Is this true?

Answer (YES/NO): YES